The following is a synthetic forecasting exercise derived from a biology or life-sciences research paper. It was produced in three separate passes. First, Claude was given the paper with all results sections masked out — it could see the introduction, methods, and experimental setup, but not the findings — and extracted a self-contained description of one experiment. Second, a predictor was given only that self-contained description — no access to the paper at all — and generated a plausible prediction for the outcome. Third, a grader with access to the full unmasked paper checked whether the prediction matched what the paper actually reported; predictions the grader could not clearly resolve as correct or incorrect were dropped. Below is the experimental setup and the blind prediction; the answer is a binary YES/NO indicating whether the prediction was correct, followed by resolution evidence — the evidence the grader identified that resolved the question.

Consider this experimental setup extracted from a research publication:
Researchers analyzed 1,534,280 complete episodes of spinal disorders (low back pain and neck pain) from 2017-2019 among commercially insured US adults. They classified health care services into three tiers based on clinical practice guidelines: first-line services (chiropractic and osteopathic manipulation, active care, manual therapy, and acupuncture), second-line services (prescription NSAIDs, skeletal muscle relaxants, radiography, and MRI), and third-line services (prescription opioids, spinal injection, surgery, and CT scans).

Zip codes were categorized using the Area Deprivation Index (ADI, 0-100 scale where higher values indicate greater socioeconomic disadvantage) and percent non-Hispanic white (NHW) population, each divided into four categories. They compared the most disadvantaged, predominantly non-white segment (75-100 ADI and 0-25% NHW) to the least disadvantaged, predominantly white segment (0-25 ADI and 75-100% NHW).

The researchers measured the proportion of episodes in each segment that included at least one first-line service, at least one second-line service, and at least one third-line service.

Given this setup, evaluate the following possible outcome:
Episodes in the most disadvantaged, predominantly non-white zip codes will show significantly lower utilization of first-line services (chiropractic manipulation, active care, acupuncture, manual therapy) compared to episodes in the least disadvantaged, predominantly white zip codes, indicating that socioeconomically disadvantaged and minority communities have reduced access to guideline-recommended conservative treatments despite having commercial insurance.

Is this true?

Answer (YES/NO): YES